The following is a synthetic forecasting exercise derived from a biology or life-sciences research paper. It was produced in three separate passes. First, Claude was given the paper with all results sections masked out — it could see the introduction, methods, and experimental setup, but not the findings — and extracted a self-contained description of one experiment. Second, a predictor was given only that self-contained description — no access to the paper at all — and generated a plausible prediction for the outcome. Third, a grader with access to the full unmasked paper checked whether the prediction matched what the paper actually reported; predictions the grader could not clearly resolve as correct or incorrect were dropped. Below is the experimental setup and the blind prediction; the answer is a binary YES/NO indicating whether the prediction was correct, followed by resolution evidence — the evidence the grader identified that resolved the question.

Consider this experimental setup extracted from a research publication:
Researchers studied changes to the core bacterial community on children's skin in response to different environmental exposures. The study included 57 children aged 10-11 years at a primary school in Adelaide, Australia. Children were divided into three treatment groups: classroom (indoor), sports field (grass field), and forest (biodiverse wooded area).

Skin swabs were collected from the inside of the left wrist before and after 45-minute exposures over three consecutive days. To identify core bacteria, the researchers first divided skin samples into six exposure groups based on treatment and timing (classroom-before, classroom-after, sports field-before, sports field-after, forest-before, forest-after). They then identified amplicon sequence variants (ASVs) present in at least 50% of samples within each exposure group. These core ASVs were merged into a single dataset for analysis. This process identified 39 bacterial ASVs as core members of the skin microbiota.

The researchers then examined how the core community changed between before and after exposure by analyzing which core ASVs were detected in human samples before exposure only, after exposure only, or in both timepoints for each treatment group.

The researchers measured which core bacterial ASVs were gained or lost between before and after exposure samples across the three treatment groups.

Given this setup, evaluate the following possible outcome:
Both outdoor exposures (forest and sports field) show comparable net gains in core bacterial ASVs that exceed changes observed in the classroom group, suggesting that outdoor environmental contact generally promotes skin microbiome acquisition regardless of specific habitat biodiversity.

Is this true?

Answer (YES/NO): NO